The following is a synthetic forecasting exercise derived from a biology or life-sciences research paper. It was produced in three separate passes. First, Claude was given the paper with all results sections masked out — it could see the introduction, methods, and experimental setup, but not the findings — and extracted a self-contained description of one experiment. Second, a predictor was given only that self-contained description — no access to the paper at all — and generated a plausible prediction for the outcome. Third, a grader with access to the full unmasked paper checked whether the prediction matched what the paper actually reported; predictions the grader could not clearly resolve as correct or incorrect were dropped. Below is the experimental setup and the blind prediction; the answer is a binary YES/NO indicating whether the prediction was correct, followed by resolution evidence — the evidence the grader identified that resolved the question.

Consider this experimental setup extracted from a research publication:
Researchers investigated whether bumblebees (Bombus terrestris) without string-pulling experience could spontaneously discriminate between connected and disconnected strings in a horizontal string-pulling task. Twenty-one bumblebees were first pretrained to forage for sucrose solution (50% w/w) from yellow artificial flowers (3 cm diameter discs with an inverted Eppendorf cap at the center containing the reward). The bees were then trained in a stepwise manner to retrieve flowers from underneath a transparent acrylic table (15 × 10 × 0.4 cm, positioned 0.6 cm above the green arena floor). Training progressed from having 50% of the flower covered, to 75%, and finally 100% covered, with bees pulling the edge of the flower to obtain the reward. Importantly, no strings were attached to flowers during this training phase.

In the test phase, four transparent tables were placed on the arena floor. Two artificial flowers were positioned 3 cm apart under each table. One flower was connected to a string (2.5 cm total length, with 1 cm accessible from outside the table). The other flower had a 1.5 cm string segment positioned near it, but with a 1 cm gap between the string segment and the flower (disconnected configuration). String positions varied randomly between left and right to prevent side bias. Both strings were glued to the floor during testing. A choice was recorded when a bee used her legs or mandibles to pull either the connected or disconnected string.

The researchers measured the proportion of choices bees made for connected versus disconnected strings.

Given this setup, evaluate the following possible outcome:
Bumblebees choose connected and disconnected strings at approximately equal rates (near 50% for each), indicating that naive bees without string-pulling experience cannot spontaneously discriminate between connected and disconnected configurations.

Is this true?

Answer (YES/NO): YES